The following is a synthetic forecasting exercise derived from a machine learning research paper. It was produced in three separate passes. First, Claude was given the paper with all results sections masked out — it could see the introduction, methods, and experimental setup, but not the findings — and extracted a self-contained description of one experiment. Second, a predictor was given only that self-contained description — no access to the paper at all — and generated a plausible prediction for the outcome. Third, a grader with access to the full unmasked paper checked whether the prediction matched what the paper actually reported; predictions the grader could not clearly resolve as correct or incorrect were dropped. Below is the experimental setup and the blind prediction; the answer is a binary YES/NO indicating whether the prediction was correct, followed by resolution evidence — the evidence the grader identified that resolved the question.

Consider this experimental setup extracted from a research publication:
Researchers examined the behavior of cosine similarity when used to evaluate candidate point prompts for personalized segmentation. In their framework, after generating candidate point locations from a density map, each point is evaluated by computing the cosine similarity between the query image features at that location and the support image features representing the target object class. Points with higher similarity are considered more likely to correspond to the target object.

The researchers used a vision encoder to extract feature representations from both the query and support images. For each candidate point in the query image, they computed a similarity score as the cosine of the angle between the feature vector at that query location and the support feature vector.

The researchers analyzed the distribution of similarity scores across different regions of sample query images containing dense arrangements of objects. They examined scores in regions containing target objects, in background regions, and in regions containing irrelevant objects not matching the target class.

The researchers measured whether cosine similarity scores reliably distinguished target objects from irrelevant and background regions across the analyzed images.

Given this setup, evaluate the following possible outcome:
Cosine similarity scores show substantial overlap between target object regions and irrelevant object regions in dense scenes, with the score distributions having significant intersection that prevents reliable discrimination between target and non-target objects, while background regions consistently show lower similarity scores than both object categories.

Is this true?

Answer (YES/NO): NO